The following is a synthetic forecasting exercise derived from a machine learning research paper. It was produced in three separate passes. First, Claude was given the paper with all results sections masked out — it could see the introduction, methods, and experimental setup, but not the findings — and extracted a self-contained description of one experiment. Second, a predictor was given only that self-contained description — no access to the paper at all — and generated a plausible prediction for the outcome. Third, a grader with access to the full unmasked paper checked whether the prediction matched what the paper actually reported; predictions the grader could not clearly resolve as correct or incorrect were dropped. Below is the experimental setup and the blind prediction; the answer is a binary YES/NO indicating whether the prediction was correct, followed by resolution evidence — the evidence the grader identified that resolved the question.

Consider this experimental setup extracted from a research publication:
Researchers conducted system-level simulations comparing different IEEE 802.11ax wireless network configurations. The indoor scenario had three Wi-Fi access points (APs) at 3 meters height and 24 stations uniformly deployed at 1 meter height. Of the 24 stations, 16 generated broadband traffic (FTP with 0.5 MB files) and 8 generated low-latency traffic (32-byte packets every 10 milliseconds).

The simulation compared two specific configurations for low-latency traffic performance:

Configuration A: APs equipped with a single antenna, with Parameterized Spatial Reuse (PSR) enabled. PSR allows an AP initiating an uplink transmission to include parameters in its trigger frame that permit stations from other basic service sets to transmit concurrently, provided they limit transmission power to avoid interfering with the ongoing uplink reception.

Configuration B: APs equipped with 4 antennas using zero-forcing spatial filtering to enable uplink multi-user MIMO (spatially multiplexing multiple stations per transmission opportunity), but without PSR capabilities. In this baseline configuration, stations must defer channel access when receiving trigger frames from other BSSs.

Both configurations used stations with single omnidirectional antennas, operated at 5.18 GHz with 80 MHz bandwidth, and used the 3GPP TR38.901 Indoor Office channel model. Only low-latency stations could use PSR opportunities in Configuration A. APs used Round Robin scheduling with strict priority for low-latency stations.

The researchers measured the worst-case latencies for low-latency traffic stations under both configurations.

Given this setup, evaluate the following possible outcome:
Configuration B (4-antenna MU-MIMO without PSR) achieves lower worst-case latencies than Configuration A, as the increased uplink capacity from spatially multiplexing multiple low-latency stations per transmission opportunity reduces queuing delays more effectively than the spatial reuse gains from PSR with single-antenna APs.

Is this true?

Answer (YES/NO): NO